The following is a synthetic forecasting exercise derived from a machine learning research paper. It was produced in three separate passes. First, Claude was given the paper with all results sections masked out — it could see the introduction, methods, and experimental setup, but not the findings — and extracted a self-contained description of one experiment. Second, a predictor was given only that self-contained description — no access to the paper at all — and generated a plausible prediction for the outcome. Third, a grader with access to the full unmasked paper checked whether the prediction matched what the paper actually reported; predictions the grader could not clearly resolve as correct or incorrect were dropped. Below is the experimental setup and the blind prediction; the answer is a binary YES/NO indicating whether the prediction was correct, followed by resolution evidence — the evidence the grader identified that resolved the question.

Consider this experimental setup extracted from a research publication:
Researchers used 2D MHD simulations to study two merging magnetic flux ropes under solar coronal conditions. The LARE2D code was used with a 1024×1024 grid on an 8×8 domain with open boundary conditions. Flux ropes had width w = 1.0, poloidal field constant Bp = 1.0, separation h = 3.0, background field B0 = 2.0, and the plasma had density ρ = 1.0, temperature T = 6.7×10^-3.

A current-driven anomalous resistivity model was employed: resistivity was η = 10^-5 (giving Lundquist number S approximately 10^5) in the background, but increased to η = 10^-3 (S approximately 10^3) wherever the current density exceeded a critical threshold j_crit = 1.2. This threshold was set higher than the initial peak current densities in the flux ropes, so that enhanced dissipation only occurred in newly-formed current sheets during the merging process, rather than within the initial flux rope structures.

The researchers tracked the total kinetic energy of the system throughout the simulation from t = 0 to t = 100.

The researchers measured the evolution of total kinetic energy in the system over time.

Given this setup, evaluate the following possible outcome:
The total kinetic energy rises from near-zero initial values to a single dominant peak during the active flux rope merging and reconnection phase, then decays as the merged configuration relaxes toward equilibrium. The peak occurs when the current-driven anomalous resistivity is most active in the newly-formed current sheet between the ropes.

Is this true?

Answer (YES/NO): NO